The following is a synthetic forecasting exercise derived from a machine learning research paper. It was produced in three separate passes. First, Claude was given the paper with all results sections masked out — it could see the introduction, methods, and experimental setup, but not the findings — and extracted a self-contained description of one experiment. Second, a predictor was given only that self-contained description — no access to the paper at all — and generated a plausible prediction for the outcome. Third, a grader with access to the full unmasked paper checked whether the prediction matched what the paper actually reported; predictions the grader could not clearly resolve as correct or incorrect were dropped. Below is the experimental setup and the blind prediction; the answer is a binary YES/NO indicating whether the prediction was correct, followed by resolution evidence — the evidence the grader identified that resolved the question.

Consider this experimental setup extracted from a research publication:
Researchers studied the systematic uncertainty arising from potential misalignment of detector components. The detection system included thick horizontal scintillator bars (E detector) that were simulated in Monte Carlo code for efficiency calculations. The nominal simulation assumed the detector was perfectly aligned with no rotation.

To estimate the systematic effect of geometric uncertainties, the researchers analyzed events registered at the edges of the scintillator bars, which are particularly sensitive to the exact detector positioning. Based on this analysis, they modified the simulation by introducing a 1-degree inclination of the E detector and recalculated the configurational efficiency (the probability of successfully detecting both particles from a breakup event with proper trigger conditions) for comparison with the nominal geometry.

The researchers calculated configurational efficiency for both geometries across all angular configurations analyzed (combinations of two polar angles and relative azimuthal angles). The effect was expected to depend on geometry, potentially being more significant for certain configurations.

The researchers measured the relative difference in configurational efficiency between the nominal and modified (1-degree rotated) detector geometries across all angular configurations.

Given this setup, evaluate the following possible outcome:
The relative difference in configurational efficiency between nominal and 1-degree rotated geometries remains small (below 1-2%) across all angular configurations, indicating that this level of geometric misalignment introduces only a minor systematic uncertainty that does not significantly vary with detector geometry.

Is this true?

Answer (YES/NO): NO